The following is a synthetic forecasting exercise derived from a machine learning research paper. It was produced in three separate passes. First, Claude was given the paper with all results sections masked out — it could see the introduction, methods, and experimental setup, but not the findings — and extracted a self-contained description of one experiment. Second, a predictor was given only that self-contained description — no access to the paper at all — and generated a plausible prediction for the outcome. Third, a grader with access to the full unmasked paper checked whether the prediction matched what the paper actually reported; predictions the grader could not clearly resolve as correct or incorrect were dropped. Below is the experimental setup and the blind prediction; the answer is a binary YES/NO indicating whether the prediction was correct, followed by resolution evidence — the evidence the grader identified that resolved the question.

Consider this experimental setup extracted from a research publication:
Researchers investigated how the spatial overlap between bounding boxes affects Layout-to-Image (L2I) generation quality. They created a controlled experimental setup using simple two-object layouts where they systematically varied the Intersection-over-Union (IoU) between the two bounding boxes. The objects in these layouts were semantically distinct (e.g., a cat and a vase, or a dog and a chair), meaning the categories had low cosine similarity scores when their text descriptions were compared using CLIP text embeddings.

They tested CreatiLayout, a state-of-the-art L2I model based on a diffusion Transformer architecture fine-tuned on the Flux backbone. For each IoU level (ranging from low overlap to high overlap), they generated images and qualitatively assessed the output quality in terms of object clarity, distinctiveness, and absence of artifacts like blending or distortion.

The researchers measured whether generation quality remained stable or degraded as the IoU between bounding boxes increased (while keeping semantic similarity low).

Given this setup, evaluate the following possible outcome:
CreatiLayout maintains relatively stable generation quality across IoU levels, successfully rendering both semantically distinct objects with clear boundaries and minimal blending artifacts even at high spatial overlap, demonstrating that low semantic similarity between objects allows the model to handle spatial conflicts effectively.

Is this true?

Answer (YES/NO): NO